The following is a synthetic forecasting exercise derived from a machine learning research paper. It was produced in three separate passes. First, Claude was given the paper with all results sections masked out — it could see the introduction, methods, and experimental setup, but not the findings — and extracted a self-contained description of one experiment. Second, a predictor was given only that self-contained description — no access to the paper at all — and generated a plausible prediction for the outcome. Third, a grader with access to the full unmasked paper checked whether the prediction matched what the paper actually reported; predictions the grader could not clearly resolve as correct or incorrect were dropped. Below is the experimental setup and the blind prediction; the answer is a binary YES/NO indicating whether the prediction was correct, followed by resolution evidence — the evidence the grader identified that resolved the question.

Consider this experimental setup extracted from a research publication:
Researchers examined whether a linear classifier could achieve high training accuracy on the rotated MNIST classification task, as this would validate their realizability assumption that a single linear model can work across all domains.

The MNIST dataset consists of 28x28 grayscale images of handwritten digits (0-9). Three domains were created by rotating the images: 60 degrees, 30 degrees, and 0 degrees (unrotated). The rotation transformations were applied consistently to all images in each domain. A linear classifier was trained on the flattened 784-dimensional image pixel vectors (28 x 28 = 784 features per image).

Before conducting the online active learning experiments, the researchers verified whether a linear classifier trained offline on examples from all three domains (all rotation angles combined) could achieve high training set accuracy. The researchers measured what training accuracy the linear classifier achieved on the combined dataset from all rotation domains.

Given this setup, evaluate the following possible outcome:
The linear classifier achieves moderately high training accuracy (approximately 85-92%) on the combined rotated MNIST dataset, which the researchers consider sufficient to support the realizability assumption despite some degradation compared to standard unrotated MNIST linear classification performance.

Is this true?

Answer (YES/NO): NO